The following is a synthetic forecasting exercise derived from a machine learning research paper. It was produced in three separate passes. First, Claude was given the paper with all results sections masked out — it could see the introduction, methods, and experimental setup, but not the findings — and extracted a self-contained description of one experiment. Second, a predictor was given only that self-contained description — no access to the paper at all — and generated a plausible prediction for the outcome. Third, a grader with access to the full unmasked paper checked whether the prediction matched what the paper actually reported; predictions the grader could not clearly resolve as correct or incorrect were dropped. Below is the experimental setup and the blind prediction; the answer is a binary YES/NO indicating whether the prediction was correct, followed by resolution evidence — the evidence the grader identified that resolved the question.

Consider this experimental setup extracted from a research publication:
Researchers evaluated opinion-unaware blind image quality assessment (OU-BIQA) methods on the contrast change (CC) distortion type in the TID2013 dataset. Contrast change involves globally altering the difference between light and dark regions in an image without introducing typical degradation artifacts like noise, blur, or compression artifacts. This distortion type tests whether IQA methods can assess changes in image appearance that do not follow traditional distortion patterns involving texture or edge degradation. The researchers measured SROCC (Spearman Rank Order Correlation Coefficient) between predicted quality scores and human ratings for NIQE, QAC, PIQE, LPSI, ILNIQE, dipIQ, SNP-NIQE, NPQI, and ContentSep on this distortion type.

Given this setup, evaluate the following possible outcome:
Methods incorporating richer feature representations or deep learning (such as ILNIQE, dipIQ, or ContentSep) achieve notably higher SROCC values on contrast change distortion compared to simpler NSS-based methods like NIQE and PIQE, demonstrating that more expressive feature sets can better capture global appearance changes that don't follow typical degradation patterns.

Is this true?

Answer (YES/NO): NO